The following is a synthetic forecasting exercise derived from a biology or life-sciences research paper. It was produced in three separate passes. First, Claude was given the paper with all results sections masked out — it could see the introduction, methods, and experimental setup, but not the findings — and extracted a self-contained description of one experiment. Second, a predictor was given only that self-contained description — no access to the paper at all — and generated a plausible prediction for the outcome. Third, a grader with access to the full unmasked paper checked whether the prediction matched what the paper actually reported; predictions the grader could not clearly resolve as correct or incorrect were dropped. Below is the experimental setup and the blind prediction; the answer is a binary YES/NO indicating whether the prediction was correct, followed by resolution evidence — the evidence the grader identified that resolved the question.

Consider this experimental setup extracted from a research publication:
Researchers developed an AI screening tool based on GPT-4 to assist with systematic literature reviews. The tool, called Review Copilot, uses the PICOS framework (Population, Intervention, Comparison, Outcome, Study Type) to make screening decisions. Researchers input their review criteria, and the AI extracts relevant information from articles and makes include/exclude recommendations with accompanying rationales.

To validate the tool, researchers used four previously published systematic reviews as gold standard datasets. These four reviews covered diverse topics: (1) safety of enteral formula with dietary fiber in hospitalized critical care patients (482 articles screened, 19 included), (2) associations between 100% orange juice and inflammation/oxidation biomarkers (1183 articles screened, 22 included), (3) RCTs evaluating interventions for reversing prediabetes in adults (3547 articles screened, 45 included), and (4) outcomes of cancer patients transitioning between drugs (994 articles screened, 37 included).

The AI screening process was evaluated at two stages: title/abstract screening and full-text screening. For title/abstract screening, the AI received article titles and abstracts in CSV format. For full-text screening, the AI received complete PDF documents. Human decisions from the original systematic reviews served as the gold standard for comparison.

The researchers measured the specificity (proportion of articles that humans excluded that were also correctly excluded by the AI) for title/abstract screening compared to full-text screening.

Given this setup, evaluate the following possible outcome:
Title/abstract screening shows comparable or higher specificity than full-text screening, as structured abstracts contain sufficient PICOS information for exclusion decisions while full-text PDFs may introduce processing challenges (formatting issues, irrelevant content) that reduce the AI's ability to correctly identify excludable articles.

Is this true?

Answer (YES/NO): YES